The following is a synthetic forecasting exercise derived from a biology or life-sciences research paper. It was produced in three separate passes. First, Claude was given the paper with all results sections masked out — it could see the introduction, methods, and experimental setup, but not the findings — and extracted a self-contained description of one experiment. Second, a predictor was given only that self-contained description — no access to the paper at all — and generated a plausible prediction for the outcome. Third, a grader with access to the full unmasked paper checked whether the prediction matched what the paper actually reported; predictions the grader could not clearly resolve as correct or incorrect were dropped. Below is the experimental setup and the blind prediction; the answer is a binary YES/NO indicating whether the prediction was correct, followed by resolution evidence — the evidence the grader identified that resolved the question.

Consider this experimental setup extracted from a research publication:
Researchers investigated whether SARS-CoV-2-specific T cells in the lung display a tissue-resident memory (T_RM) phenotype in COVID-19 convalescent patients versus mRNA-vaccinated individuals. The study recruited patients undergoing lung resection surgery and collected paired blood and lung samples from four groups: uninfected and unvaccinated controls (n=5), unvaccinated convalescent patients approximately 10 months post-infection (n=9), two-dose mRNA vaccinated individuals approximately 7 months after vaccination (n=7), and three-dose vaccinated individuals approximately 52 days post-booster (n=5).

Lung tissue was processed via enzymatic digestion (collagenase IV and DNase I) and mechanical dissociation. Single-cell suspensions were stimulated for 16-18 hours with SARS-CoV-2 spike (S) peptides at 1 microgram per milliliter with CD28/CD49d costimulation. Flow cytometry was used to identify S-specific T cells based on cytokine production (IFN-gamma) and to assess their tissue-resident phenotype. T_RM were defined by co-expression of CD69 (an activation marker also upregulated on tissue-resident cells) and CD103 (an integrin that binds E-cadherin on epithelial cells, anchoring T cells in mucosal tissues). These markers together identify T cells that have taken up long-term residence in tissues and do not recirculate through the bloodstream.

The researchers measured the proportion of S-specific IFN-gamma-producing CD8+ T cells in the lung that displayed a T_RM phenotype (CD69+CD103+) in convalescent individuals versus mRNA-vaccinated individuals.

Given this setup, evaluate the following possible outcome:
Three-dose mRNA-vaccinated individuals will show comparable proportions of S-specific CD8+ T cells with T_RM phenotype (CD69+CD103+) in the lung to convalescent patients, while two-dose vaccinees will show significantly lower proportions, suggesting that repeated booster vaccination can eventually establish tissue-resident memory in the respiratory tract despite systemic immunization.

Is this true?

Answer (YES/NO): NO